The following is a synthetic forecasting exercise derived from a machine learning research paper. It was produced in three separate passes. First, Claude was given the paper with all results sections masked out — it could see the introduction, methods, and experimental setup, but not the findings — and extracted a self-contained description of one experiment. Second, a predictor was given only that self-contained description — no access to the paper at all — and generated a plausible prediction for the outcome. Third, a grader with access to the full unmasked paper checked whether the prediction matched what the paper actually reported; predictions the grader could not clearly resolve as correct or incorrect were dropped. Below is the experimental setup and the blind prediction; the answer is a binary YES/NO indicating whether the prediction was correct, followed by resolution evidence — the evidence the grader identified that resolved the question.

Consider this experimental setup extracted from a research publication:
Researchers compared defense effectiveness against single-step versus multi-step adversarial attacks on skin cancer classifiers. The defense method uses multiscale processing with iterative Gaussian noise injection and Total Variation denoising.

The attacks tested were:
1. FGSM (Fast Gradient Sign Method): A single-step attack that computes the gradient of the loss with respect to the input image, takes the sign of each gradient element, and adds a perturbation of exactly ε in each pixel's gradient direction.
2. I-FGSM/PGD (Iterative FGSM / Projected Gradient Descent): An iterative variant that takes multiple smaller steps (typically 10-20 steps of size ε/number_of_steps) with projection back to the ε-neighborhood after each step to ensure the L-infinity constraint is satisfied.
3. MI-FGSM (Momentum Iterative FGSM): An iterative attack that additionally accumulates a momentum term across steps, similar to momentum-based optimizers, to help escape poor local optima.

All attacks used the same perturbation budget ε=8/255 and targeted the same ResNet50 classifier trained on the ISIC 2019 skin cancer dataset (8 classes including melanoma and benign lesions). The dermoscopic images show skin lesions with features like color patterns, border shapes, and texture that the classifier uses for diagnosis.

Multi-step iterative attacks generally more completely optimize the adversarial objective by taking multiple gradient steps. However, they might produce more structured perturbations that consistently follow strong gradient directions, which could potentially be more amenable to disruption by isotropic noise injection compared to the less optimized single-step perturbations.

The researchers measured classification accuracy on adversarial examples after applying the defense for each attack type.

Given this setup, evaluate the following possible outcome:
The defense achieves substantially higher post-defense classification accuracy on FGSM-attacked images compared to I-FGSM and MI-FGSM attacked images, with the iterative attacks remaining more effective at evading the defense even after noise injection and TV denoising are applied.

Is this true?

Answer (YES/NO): NO